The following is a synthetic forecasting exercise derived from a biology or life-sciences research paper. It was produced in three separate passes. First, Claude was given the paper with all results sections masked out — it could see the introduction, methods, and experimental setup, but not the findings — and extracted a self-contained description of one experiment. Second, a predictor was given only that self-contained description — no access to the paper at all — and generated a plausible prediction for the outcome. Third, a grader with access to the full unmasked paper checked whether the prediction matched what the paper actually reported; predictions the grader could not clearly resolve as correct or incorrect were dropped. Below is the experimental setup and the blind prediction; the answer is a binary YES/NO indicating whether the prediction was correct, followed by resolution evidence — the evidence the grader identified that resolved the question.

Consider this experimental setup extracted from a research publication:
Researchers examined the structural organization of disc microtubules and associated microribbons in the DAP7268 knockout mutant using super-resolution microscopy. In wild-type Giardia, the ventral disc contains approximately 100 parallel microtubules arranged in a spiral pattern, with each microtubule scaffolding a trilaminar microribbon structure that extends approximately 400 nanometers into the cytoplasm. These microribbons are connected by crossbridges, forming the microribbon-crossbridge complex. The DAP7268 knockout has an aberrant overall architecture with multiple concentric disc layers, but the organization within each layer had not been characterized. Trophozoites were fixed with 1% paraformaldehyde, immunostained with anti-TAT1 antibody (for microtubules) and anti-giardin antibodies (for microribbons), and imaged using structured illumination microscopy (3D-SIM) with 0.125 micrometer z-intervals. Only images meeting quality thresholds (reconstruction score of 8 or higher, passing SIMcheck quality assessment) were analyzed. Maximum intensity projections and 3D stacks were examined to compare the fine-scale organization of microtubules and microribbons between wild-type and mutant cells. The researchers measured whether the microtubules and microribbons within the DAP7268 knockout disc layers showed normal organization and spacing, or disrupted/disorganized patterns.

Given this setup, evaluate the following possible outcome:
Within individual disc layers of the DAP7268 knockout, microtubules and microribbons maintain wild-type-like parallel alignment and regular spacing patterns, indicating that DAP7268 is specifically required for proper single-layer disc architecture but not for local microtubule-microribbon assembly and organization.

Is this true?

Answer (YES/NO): NO